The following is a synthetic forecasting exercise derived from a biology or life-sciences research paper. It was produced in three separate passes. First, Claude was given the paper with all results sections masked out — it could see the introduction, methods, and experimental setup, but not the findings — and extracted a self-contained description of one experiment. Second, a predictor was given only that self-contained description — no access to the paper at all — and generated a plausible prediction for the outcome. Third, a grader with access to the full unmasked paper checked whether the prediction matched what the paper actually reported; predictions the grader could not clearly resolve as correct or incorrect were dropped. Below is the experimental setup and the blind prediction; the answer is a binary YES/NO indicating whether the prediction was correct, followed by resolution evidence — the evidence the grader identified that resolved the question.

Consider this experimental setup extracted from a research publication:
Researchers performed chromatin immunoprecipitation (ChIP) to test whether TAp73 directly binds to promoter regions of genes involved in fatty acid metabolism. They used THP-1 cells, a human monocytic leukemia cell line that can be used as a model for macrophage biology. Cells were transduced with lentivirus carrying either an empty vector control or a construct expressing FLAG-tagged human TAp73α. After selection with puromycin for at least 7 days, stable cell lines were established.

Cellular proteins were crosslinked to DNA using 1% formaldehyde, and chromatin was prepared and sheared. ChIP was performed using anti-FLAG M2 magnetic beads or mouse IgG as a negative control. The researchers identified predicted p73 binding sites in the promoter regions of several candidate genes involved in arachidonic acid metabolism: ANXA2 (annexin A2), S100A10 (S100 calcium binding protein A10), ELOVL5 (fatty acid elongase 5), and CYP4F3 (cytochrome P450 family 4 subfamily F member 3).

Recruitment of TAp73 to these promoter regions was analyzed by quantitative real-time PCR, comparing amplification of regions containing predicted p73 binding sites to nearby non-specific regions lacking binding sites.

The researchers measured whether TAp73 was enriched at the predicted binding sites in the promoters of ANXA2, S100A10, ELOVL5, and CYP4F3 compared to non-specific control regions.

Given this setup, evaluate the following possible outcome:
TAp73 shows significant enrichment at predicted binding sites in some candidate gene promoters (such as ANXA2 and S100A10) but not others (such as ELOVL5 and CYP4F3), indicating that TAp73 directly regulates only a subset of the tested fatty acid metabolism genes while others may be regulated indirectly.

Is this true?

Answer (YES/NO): NO